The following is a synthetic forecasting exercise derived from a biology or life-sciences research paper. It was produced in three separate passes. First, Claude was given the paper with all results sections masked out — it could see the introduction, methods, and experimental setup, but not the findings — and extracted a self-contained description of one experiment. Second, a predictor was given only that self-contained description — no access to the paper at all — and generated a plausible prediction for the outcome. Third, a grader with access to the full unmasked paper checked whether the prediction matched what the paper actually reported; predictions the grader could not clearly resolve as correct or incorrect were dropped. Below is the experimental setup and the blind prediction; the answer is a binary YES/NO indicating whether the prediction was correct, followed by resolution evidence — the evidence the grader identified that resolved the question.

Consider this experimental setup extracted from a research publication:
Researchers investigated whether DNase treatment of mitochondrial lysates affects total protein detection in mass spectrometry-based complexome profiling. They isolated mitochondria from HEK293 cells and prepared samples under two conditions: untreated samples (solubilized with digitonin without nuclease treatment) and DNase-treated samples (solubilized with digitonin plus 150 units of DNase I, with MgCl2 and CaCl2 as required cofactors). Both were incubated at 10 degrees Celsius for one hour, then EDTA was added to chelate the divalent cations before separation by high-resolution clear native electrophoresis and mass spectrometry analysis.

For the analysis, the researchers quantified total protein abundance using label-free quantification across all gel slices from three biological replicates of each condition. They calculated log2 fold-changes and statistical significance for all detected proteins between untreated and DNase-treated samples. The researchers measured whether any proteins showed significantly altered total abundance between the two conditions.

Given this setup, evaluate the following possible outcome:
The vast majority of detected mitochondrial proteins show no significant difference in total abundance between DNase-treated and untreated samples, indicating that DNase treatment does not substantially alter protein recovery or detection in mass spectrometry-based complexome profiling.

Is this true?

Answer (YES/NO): YES